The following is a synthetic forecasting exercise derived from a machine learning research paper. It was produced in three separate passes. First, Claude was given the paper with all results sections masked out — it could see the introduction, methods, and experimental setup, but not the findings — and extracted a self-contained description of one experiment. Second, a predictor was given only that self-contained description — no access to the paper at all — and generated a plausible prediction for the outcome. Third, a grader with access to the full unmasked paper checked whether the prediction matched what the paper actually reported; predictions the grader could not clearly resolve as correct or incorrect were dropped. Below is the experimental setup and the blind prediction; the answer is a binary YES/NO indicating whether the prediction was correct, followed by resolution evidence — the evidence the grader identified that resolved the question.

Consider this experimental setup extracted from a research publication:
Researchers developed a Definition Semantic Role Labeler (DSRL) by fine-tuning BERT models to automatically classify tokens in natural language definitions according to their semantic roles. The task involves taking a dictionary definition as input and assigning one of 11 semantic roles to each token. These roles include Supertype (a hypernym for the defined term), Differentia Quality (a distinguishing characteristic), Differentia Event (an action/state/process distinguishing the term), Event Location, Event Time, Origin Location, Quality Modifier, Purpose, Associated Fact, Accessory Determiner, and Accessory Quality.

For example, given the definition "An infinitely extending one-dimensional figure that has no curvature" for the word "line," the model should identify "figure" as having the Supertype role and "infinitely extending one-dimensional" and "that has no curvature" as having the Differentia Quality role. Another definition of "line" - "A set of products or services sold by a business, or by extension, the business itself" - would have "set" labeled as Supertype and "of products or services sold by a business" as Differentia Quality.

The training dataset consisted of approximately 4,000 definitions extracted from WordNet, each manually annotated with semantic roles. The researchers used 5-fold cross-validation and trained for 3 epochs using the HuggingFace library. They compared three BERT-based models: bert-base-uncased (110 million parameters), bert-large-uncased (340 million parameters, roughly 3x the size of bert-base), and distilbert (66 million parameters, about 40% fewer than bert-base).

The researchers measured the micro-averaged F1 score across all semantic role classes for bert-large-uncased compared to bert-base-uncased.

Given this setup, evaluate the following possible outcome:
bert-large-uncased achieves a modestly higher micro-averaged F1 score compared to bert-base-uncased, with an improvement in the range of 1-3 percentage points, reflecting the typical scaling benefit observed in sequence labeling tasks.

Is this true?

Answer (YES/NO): NO